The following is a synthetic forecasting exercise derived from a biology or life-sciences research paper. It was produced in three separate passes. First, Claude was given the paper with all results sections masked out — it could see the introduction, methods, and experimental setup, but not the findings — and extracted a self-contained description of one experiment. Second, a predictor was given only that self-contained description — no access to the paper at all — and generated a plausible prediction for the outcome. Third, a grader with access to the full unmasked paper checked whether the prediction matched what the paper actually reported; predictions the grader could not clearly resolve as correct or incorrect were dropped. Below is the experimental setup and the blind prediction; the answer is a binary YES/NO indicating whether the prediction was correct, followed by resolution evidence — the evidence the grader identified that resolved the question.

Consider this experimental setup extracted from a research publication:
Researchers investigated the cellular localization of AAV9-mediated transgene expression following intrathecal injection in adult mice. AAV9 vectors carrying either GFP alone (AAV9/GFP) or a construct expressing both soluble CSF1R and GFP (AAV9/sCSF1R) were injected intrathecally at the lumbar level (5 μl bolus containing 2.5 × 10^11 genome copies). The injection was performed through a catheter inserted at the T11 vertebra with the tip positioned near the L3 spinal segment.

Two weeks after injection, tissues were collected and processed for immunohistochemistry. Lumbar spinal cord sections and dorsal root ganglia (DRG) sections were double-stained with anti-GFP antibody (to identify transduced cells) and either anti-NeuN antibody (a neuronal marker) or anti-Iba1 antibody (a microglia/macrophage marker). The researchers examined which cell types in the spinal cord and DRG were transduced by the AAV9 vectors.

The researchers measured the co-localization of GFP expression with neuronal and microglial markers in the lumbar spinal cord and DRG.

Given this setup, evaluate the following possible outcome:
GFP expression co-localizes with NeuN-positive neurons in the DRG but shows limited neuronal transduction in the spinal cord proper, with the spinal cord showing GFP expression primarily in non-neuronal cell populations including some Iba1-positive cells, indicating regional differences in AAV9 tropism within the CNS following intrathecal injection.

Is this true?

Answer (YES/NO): NO